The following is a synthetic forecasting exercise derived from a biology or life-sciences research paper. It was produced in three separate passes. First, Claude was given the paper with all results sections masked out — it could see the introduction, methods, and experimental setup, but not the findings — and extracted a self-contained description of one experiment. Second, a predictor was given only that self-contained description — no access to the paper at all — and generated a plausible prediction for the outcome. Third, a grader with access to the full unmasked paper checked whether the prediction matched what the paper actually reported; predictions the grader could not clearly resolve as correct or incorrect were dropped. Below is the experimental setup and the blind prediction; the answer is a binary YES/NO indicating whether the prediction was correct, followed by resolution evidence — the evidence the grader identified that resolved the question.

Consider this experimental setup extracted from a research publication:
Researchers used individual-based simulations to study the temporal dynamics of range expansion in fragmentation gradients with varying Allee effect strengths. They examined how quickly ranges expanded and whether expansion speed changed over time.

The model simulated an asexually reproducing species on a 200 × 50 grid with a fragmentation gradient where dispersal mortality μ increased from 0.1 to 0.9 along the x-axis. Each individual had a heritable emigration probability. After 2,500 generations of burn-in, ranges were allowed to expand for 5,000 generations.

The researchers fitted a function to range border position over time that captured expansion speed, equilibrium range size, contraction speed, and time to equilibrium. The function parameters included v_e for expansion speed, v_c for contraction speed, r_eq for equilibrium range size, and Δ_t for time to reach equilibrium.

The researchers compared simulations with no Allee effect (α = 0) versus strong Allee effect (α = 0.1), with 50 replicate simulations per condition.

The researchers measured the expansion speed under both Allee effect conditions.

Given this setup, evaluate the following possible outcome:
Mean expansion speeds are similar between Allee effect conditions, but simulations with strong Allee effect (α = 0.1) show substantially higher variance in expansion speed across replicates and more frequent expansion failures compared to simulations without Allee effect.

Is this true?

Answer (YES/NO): NO